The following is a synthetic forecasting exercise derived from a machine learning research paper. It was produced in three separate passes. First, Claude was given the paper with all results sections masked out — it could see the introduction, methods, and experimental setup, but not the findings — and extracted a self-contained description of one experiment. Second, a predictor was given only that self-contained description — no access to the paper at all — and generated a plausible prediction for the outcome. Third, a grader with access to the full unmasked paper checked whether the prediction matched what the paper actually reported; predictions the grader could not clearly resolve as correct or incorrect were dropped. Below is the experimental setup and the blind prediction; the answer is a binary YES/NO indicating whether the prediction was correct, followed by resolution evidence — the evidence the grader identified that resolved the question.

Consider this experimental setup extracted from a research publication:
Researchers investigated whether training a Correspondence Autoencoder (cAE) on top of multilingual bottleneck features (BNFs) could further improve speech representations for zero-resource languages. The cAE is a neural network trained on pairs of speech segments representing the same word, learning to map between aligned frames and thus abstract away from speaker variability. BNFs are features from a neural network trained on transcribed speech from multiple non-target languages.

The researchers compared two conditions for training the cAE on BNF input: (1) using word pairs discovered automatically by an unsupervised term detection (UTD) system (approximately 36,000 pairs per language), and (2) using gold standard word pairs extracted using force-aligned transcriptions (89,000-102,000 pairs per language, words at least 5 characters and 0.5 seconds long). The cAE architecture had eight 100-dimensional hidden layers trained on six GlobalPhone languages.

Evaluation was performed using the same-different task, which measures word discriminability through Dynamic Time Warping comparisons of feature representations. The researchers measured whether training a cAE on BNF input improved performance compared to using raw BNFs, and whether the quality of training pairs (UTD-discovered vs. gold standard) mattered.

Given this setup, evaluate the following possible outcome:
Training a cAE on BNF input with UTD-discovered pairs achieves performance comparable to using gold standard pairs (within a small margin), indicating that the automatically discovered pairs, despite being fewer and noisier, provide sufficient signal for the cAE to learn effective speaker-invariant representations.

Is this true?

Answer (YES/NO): NO